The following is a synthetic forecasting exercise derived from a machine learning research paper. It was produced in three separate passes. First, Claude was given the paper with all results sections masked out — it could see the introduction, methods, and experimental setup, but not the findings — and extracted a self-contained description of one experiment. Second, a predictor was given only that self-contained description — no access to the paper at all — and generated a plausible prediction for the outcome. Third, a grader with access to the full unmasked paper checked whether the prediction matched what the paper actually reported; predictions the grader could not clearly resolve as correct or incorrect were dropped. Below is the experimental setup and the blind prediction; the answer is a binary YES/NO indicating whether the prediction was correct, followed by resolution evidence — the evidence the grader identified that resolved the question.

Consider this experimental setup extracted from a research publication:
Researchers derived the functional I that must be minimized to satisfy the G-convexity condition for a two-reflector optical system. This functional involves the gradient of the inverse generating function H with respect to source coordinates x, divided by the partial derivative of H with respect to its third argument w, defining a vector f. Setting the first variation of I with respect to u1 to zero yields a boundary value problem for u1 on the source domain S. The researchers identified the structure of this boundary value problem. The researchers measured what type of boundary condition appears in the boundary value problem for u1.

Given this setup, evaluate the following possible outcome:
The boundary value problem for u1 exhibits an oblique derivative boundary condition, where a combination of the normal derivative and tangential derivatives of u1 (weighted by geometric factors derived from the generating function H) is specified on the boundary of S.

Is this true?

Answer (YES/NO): NO